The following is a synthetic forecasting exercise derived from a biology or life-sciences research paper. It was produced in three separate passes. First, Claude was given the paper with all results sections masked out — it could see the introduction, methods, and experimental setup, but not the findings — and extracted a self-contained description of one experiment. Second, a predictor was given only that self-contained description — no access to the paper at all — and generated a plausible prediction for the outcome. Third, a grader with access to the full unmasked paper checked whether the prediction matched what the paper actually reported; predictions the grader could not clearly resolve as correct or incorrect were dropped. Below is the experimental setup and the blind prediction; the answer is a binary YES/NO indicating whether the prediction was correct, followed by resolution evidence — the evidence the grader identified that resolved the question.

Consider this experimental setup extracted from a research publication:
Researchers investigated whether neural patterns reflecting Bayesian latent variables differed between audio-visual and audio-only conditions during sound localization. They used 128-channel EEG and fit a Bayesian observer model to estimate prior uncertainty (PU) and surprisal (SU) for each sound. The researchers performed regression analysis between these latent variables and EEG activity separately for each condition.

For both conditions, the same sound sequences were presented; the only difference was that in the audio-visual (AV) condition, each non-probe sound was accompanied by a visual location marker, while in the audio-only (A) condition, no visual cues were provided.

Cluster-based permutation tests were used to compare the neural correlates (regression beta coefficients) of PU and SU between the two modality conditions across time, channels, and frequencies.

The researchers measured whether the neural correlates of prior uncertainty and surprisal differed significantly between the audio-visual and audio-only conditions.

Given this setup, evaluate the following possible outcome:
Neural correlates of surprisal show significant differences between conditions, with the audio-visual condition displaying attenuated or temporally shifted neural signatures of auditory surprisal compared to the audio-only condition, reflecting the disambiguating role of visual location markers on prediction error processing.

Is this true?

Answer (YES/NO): NO